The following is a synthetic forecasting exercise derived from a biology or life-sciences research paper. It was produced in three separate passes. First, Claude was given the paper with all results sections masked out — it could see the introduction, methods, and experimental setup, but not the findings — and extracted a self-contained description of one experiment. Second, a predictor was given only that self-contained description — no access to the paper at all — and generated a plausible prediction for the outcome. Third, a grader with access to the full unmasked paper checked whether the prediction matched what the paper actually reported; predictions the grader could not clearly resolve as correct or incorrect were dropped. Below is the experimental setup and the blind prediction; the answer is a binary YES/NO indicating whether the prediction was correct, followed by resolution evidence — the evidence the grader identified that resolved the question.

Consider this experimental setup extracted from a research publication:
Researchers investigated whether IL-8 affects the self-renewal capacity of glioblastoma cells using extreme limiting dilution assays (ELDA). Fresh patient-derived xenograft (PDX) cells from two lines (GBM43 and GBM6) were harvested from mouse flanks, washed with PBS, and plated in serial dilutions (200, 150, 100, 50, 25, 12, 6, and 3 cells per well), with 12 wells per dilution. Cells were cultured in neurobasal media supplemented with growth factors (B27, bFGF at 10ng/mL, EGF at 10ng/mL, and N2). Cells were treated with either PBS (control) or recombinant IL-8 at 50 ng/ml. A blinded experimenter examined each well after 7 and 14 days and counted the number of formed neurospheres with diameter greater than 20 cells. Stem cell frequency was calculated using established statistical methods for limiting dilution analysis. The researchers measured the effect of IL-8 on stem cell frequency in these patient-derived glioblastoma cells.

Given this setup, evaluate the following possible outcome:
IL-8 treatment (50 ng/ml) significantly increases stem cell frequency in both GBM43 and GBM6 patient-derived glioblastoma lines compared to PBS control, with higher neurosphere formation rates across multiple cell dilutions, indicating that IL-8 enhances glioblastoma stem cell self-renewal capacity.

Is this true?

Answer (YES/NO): YES